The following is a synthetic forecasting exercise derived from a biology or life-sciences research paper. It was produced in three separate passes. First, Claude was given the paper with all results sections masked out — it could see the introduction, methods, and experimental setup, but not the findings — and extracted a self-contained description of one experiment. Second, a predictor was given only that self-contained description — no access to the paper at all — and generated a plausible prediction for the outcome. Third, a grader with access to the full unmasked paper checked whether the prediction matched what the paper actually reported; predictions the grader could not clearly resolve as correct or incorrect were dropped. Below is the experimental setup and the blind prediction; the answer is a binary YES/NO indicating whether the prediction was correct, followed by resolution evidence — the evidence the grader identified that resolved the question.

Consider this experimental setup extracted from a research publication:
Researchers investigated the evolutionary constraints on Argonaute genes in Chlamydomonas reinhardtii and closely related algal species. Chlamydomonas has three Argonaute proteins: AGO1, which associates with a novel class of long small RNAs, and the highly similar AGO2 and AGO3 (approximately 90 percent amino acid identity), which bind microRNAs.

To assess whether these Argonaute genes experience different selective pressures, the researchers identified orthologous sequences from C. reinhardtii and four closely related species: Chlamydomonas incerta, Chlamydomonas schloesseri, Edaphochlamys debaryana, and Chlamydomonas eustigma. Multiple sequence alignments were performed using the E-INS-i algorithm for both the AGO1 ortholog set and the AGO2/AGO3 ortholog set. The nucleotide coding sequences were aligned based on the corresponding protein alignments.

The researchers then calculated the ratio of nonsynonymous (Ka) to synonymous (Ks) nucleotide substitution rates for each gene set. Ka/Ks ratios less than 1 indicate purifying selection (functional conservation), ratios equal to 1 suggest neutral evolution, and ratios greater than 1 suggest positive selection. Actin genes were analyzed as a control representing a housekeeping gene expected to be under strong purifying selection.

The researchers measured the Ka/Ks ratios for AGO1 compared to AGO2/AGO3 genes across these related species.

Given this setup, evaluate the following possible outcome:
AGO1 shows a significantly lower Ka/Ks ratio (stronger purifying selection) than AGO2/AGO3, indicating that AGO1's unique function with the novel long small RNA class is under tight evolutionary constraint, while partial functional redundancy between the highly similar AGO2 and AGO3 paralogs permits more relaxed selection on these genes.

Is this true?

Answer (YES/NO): NO